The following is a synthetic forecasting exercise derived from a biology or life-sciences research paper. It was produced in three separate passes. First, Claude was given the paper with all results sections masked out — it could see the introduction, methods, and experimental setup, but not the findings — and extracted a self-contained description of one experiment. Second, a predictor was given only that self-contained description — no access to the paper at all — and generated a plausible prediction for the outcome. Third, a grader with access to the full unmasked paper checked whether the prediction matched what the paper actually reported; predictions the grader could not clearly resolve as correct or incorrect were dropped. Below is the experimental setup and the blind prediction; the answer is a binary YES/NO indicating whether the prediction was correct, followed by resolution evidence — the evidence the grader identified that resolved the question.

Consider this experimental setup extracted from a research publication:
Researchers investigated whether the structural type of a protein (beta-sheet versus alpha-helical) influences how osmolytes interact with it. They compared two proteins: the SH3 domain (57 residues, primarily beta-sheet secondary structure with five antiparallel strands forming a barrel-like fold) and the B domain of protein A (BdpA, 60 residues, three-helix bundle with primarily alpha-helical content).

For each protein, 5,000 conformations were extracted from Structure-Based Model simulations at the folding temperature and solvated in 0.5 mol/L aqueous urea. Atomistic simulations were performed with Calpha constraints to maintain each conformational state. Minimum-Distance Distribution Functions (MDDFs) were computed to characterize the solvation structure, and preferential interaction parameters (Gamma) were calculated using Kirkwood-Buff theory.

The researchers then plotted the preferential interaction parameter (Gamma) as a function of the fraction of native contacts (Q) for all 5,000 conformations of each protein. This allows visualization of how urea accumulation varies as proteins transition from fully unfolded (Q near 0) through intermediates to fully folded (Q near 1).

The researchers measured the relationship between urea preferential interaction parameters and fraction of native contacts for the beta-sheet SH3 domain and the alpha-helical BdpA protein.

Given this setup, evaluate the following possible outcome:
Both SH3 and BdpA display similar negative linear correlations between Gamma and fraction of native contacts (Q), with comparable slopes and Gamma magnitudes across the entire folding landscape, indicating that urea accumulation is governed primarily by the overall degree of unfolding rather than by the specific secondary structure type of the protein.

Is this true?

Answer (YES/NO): NO